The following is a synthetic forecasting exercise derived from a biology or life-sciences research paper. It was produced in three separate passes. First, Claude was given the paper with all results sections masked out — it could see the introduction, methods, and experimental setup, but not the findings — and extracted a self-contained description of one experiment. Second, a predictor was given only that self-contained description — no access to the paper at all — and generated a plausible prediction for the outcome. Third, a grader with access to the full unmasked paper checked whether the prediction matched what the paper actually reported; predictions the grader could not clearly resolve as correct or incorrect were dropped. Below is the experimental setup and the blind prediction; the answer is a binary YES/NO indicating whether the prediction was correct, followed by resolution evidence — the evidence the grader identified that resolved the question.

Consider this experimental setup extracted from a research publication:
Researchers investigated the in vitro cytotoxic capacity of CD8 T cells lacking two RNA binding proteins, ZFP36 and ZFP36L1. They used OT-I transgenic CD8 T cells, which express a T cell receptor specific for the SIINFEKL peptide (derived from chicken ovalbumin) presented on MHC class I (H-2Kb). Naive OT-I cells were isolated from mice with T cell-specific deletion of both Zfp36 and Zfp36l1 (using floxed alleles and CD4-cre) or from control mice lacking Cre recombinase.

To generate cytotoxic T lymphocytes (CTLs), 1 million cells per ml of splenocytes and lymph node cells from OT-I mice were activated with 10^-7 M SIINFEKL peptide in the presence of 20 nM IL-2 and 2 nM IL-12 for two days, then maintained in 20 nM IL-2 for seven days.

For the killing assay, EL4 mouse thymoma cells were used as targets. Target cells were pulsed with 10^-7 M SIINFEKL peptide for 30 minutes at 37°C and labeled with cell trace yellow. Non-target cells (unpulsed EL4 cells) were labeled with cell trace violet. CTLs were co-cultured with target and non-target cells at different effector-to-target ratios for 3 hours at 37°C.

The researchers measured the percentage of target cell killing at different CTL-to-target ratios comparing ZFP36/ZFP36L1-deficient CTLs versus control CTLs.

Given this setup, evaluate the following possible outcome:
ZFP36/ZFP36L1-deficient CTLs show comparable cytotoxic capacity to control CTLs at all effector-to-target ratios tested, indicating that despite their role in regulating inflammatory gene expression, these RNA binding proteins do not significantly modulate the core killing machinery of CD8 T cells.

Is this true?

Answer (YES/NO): NO